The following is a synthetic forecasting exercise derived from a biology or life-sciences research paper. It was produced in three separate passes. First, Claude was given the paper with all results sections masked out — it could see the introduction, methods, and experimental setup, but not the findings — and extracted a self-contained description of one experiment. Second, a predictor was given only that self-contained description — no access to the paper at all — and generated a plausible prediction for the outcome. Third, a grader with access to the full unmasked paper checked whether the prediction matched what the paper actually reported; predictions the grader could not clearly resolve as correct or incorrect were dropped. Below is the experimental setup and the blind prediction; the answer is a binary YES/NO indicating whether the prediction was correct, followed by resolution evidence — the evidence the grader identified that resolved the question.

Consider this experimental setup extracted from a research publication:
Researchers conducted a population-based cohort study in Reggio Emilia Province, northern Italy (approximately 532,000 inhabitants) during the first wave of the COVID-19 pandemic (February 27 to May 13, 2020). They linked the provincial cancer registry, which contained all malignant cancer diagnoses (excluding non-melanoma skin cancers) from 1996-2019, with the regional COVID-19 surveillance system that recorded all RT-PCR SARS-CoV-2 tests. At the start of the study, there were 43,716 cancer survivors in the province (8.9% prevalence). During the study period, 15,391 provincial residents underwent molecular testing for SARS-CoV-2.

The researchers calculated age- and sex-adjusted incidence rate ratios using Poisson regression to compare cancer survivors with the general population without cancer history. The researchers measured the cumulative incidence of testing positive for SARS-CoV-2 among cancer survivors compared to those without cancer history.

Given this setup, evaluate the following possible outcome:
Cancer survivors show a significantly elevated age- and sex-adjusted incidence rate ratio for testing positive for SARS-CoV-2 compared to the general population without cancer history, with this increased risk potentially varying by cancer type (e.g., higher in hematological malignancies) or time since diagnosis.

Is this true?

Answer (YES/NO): NO